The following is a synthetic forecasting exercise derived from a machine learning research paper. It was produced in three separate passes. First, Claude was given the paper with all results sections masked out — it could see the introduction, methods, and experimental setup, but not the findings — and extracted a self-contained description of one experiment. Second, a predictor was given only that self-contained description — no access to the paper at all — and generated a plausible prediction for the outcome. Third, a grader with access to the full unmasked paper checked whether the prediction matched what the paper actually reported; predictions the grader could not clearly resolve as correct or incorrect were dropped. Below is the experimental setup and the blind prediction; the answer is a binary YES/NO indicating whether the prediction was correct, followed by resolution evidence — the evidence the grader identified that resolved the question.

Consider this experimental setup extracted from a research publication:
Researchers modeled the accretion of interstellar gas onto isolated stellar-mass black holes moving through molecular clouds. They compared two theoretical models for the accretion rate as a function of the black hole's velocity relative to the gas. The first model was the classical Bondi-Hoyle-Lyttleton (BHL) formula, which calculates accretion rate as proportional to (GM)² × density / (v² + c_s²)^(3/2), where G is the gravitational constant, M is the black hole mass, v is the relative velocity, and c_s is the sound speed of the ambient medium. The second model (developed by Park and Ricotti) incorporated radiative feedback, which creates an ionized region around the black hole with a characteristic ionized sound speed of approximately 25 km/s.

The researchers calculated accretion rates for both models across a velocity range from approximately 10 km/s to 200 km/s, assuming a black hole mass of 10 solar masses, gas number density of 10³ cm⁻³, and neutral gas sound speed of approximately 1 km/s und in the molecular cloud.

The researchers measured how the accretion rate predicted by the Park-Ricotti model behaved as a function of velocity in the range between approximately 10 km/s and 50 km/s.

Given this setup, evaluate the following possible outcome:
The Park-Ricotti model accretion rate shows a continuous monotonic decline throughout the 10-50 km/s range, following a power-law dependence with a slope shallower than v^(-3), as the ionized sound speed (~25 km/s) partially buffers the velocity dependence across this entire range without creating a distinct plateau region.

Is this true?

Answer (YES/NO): NO